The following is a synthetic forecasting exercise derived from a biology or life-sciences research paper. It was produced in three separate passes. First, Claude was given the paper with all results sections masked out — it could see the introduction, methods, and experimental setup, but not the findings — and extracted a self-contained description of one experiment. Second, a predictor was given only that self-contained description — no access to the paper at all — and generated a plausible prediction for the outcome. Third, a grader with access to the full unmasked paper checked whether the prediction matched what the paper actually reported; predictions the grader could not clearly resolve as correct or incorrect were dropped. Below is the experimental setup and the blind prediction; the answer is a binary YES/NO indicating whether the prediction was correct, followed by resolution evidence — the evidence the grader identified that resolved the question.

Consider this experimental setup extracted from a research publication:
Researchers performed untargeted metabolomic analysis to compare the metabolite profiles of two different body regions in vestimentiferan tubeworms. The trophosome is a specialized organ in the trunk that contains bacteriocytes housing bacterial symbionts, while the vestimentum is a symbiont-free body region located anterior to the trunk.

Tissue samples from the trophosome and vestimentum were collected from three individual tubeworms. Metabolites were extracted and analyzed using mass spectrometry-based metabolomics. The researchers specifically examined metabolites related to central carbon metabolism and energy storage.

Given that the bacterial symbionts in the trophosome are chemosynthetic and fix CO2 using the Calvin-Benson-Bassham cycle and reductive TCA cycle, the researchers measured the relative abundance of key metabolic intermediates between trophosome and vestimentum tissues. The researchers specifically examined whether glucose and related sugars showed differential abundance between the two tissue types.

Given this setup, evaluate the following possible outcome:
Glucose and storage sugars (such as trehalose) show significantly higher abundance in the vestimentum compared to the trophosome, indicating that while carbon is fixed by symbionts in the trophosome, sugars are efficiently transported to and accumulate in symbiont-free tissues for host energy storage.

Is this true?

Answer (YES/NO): NO